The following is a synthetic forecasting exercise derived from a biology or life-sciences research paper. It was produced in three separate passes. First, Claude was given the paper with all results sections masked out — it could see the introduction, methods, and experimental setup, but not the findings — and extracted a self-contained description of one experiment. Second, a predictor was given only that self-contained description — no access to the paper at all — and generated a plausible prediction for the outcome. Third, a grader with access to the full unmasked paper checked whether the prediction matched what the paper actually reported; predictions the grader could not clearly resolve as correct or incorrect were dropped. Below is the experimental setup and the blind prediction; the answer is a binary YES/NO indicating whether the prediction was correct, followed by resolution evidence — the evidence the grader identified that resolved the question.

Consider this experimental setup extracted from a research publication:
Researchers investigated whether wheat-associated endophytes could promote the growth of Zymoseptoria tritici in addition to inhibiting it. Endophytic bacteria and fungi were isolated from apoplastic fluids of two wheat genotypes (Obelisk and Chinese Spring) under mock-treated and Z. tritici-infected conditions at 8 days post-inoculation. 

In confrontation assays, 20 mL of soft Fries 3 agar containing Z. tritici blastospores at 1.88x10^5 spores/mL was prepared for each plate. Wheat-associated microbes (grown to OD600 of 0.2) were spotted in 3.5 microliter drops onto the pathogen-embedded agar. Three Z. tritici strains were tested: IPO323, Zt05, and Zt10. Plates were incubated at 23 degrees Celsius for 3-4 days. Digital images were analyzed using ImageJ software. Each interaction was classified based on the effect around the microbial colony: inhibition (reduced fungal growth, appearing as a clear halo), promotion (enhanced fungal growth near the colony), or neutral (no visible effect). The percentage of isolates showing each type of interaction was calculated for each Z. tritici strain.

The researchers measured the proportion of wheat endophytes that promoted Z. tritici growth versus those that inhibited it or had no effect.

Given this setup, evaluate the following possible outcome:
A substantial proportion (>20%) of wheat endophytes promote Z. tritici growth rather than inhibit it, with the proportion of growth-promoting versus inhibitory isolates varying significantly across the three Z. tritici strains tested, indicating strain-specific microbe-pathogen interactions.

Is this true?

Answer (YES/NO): NO